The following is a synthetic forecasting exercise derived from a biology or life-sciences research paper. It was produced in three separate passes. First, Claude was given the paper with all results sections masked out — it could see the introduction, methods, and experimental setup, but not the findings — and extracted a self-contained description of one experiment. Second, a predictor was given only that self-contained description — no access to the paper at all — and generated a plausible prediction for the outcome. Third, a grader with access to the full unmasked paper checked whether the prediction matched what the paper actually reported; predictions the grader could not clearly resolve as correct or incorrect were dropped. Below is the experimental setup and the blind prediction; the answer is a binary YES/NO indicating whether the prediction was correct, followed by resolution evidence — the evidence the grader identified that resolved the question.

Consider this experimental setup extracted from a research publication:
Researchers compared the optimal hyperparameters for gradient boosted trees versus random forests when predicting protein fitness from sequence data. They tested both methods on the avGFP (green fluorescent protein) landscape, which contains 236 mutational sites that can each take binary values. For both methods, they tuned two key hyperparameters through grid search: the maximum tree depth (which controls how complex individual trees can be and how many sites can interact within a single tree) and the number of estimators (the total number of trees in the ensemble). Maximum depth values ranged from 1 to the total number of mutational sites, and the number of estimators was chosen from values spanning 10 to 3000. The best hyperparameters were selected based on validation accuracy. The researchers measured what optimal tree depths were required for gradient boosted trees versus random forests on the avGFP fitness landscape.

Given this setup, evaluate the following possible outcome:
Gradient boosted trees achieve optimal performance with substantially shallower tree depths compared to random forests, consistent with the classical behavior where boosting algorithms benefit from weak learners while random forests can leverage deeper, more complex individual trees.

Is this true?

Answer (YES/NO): YES